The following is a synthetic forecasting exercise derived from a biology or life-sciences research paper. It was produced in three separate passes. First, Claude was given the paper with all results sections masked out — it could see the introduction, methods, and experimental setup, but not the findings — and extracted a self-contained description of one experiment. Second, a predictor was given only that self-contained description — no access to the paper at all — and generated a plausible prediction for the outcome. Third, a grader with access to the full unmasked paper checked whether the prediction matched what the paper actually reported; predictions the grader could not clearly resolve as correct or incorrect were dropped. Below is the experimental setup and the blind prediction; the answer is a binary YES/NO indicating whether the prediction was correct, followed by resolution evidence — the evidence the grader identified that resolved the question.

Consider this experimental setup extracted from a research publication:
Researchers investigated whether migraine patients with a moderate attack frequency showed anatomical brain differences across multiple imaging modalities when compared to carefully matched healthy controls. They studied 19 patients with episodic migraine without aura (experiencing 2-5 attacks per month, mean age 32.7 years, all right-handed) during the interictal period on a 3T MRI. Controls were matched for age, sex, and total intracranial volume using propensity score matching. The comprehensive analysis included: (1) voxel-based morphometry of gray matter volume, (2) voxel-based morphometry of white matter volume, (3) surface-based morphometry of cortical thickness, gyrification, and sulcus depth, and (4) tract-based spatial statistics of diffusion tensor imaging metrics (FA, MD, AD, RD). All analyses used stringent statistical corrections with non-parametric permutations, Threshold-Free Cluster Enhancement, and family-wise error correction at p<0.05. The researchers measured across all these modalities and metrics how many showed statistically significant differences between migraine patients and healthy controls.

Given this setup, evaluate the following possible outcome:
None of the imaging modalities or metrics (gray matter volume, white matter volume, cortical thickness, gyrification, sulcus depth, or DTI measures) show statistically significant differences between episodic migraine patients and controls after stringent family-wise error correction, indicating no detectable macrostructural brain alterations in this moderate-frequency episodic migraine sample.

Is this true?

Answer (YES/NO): NO